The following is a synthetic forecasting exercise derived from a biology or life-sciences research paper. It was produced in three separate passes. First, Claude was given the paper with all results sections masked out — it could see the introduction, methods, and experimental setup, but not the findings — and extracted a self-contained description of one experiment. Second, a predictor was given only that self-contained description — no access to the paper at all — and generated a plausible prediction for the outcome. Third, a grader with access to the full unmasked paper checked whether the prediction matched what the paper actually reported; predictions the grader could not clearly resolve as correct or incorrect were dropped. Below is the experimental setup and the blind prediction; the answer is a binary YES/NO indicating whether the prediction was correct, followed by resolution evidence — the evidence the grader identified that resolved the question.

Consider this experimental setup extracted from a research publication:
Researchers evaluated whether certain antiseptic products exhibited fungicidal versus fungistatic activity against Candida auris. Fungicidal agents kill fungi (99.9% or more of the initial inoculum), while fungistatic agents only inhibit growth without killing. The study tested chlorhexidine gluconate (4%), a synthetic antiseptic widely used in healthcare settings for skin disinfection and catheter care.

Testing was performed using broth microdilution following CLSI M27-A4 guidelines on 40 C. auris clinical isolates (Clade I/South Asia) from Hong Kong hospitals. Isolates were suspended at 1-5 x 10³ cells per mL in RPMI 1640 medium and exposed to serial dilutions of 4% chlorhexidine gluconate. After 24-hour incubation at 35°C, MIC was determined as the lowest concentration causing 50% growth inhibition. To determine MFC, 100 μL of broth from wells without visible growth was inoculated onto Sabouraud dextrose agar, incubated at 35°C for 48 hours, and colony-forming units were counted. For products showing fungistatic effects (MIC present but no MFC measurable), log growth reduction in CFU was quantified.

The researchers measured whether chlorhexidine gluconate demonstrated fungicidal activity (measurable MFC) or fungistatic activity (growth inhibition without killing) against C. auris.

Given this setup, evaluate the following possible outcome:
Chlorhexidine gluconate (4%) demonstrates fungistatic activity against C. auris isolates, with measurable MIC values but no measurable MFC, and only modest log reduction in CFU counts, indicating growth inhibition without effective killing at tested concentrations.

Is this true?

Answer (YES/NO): NO